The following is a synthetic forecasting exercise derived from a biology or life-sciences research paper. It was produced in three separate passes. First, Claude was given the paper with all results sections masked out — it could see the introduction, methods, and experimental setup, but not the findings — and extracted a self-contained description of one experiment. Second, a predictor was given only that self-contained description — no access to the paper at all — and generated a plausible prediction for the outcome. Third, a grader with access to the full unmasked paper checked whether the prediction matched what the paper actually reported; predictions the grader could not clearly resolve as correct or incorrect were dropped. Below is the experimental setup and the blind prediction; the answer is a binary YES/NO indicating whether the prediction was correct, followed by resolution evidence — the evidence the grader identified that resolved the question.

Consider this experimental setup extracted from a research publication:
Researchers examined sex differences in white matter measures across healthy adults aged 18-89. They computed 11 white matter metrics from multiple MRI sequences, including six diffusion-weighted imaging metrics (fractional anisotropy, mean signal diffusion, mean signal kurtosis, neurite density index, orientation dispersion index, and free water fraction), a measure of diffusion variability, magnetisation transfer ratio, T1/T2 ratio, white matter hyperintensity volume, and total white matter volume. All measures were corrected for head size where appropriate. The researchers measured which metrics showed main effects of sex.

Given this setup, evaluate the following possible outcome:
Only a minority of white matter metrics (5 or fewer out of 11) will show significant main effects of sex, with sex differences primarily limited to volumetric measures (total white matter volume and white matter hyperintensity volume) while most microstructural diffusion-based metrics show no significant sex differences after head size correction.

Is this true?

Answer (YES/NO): NO